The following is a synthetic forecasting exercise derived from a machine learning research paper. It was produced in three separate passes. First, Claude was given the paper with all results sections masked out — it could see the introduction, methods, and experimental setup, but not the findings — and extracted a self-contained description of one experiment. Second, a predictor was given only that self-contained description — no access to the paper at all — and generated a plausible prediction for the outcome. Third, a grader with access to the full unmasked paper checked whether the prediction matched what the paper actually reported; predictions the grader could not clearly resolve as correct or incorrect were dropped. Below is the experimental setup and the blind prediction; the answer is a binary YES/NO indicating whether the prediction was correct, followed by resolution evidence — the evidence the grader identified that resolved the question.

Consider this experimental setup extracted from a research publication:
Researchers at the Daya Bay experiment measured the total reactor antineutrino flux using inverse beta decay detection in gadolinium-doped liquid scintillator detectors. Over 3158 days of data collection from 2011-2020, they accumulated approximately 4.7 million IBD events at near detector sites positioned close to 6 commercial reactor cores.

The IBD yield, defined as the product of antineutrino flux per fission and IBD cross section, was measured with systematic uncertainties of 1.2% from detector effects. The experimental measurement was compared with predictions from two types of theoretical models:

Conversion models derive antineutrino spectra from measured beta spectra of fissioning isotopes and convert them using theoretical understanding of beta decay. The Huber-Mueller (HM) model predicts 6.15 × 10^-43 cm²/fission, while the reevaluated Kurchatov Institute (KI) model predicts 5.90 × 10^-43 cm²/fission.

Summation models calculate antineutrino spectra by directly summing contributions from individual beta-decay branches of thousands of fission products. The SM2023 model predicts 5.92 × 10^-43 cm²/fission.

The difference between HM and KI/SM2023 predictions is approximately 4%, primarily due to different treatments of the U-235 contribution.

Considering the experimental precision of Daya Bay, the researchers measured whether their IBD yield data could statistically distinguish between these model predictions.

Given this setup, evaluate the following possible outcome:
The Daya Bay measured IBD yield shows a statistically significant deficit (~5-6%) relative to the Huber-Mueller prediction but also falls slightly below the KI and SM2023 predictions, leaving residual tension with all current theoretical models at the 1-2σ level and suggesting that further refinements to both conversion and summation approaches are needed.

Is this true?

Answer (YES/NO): NO